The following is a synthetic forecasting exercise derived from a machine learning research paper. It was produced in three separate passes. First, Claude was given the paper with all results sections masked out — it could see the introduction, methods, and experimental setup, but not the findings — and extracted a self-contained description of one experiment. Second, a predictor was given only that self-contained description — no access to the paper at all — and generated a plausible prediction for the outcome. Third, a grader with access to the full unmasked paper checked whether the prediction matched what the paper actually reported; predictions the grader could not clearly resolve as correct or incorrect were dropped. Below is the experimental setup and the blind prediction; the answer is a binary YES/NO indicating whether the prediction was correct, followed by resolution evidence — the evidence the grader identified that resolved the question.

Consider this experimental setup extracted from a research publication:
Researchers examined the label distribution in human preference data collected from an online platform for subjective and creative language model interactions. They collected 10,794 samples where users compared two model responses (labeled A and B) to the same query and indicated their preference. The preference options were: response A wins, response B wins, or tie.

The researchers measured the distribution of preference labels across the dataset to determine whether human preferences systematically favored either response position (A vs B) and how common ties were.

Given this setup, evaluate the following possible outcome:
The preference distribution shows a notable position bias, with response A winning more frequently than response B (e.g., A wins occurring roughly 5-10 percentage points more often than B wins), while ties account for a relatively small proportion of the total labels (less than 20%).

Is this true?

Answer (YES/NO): NO